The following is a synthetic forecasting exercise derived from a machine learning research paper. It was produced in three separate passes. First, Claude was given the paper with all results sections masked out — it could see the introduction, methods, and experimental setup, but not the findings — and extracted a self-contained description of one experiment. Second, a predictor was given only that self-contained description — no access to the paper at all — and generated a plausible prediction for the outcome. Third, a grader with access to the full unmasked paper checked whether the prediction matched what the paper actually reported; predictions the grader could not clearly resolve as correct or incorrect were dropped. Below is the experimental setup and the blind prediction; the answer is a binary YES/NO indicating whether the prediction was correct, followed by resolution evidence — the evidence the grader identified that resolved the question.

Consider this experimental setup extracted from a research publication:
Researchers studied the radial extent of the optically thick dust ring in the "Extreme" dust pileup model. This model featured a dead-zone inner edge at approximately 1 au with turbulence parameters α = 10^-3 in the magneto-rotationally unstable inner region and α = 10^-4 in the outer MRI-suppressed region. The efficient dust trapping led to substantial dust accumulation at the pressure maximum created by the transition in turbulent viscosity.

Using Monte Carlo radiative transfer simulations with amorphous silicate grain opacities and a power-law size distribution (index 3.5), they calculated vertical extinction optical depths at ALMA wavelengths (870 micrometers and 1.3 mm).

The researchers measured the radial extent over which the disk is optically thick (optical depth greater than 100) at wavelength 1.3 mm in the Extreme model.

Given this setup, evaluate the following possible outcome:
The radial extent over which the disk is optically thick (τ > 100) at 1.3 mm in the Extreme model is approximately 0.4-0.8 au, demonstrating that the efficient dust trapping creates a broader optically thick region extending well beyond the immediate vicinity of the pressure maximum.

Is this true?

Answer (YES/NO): NO